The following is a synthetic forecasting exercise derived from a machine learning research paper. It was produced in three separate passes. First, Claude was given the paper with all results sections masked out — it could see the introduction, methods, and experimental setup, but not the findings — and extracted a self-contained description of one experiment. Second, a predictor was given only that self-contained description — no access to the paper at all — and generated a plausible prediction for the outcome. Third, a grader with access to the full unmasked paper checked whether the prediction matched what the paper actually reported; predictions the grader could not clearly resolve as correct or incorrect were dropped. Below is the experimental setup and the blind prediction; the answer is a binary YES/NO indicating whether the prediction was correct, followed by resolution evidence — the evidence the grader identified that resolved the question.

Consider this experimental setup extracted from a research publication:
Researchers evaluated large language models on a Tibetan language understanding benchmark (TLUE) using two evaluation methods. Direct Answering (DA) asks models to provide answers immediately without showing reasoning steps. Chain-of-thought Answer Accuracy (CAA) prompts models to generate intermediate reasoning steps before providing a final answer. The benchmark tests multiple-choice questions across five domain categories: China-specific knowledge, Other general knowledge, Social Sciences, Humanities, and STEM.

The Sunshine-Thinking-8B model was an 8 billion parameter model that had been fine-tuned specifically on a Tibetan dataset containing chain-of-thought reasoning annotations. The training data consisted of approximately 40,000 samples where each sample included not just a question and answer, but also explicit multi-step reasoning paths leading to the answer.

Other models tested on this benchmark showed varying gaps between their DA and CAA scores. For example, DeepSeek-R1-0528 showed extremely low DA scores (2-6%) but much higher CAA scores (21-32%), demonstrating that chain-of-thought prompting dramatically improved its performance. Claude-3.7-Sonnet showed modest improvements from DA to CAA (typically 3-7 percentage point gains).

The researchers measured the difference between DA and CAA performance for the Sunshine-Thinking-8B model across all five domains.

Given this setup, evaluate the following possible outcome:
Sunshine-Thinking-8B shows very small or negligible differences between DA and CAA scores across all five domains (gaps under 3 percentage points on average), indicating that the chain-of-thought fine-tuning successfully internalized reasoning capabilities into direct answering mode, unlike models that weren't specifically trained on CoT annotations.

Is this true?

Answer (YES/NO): YES